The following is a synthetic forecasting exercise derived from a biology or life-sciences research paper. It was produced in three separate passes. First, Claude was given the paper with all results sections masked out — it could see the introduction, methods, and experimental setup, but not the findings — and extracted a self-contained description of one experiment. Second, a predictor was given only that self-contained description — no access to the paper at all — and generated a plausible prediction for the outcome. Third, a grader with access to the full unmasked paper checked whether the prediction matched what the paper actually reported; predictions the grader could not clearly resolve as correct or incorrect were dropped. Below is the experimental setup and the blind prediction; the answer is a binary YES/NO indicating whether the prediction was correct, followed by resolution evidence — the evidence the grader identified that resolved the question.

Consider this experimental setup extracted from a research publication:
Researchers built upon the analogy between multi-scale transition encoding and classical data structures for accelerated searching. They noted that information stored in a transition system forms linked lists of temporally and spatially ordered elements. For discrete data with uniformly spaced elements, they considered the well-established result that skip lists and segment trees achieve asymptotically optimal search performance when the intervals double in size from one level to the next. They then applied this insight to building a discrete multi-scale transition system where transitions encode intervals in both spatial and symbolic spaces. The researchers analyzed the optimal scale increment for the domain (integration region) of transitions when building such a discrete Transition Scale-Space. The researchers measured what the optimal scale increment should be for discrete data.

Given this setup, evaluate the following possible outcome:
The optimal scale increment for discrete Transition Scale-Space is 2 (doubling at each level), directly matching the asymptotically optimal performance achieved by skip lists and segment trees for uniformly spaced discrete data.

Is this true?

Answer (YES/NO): YES